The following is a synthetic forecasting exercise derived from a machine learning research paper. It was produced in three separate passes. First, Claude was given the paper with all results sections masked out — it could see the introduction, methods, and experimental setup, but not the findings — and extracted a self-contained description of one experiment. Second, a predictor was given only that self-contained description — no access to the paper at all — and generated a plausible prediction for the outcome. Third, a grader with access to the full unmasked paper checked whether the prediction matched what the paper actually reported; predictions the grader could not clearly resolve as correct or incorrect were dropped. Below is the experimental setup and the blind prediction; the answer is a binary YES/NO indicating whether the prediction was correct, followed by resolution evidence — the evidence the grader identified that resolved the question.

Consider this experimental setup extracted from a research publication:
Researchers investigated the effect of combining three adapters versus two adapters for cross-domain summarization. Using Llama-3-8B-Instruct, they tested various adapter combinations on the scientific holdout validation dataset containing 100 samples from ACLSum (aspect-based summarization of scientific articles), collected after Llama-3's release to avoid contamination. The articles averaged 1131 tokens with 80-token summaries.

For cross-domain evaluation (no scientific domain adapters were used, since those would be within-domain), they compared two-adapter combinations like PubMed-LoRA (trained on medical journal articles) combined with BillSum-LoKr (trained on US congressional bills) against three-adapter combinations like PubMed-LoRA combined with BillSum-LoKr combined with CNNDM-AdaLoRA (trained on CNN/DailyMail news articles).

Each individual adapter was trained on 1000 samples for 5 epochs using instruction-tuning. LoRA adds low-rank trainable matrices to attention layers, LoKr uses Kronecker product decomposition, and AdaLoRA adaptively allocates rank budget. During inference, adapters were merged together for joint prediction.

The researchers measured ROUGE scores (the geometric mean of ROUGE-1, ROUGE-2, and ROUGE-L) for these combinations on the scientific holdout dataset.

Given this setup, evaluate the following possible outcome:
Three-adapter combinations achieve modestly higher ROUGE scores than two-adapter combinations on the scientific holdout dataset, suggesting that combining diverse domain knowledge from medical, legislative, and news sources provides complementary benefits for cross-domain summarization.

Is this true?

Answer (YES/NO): NO